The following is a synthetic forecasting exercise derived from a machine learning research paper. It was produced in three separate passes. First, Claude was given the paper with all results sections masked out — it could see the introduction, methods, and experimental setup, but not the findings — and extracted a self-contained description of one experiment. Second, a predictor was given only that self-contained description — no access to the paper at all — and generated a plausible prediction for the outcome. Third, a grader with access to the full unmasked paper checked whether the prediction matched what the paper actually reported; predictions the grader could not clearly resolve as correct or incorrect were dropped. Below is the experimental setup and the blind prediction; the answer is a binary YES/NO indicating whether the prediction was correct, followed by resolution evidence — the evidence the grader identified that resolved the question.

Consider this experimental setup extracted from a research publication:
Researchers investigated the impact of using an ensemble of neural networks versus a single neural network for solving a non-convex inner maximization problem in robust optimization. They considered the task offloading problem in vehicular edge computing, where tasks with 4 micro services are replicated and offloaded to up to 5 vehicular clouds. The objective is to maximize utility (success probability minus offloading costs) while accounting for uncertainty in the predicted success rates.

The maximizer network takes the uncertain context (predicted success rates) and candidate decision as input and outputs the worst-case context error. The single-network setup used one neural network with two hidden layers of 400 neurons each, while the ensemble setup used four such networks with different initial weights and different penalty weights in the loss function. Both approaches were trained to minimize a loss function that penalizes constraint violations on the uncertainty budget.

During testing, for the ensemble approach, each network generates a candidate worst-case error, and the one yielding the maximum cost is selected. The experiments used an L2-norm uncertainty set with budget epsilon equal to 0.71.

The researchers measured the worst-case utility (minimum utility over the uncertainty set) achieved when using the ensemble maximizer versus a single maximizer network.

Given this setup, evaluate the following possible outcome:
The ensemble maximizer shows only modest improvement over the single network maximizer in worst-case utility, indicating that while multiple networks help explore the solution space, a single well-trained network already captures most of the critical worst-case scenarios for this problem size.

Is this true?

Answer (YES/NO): YES